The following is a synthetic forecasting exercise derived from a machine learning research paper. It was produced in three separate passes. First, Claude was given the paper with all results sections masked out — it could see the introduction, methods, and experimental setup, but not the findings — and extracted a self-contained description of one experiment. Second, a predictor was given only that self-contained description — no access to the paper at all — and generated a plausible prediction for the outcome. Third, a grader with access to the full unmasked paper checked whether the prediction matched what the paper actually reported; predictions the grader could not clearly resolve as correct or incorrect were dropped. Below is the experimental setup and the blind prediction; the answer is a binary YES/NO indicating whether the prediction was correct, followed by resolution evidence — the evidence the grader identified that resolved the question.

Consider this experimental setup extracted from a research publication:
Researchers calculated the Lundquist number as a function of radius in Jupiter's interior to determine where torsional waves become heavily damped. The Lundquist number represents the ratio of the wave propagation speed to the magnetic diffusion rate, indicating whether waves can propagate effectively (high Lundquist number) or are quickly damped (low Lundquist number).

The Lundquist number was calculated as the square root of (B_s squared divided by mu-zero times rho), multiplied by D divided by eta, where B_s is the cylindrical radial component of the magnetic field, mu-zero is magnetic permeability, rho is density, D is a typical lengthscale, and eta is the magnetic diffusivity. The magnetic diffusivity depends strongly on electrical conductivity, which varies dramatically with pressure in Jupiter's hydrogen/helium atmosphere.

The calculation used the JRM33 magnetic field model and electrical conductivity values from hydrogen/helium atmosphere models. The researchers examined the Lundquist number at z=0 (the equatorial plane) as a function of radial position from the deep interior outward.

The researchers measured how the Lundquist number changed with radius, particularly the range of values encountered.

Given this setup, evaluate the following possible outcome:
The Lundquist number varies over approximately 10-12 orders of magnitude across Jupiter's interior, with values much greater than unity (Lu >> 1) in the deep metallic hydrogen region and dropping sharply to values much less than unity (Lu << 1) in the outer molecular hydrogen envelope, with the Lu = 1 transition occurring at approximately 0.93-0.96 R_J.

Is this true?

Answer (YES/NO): NO